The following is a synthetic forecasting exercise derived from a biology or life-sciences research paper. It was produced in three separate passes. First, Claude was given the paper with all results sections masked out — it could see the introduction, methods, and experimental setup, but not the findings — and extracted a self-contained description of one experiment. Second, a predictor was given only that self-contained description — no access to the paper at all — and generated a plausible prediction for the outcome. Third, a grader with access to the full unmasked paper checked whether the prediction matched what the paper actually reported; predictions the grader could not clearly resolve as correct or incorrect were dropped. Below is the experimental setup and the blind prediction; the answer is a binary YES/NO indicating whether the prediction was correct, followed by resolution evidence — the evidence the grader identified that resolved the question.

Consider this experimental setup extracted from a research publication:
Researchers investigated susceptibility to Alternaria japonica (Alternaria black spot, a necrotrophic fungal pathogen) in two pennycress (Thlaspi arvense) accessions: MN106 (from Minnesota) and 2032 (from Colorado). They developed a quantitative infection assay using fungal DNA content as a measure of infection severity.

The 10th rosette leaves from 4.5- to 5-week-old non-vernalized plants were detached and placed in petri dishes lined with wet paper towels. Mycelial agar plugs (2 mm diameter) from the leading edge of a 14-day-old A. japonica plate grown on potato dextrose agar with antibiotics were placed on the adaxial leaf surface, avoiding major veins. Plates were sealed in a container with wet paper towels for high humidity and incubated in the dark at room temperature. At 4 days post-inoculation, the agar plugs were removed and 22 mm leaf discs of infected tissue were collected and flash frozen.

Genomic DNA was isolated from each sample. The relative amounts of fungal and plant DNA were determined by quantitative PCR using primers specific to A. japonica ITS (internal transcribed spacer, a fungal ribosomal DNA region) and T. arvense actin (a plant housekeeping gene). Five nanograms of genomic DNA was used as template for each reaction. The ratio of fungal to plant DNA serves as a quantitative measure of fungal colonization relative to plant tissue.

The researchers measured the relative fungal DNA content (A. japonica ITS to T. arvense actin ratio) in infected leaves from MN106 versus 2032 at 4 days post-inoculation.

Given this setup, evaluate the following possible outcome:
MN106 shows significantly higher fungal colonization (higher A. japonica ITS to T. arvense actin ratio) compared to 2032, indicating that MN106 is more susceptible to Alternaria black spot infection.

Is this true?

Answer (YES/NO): NO